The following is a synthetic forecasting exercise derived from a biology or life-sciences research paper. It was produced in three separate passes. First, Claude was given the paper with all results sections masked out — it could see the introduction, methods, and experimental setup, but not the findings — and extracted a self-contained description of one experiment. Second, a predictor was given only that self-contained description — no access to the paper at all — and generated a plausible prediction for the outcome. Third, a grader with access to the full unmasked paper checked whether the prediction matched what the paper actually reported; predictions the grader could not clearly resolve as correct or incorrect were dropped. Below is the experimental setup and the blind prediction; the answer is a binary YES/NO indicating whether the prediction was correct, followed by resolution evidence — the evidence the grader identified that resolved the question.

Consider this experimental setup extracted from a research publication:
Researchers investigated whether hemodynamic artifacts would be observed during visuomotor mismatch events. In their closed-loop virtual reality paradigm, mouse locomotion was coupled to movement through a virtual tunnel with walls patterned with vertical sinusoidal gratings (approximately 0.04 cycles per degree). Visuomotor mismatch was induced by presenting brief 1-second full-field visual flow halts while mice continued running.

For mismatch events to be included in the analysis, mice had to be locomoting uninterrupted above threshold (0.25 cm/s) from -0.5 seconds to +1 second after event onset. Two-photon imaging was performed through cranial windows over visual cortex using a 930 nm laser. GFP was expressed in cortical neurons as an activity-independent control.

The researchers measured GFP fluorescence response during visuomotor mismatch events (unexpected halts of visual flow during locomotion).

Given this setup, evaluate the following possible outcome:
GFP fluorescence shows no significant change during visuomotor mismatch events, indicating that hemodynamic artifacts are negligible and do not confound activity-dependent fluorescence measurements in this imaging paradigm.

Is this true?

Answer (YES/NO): NO